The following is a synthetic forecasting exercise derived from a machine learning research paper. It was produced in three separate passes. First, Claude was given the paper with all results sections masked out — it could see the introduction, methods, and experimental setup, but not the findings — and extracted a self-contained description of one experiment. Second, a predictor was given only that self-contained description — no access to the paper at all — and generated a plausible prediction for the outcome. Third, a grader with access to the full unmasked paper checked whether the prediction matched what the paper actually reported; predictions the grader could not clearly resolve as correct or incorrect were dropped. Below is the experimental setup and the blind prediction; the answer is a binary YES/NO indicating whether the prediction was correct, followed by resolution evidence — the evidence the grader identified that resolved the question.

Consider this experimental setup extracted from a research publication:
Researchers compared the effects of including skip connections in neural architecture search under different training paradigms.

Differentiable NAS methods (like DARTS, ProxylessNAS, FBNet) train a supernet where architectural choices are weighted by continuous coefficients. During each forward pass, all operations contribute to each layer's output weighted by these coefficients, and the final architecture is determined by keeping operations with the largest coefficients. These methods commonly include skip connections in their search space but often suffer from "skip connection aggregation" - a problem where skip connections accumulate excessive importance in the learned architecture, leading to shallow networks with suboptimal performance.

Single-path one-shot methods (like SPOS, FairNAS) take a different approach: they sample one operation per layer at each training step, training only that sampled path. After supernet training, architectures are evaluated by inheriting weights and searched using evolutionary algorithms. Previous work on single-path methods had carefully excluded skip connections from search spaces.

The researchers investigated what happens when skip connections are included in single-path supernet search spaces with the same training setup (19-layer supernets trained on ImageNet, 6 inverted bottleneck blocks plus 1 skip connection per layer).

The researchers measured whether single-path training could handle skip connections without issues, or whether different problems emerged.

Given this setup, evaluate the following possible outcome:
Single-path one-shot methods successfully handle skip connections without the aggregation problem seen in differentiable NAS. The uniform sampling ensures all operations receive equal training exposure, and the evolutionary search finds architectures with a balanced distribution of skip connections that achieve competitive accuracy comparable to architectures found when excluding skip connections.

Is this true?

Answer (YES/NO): NO